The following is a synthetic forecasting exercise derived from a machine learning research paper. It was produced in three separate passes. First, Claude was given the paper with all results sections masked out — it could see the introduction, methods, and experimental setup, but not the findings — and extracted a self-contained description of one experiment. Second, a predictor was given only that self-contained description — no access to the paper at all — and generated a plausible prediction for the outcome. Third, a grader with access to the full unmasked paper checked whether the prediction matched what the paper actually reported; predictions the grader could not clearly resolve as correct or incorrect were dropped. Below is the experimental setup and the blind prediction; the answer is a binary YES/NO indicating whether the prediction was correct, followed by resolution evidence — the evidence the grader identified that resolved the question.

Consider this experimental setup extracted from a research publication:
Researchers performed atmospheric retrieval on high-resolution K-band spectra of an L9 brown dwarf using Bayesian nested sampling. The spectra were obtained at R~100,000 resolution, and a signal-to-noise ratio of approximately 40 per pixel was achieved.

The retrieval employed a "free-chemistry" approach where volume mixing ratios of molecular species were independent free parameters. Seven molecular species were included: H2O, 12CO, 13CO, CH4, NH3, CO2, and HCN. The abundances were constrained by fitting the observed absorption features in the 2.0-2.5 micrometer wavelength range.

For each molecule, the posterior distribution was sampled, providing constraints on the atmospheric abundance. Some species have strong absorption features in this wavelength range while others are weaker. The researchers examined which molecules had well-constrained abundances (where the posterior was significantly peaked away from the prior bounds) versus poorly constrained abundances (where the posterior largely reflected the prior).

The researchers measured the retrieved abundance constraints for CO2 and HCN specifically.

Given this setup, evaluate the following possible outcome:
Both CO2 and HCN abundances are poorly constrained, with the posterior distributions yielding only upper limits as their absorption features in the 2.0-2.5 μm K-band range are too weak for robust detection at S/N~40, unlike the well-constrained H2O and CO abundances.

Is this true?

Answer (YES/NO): YES